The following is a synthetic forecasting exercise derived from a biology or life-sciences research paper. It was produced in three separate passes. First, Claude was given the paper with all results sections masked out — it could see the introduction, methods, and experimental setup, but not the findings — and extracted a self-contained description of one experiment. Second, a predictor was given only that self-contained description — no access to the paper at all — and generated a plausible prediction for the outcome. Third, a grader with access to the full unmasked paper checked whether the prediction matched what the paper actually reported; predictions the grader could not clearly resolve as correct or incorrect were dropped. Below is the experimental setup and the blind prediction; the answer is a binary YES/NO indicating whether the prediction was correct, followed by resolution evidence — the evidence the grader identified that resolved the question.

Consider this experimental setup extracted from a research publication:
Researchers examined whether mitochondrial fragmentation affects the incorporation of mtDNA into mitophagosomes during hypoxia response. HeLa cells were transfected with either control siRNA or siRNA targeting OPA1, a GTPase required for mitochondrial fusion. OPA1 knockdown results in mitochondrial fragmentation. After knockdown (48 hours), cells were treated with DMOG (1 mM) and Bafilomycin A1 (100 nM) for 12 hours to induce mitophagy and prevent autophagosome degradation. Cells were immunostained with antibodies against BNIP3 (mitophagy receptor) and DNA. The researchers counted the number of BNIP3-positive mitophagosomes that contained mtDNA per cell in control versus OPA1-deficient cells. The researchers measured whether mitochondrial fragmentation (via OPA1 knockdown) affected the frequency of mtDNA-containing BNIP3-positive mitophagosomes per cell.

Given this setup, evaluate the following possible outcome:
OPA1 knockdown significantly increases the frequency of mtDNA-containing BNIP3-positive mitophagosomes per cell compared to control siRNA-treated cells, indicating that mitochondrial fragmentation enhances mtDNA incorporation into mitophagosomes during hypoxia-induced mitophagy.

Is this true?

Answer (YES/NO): YES